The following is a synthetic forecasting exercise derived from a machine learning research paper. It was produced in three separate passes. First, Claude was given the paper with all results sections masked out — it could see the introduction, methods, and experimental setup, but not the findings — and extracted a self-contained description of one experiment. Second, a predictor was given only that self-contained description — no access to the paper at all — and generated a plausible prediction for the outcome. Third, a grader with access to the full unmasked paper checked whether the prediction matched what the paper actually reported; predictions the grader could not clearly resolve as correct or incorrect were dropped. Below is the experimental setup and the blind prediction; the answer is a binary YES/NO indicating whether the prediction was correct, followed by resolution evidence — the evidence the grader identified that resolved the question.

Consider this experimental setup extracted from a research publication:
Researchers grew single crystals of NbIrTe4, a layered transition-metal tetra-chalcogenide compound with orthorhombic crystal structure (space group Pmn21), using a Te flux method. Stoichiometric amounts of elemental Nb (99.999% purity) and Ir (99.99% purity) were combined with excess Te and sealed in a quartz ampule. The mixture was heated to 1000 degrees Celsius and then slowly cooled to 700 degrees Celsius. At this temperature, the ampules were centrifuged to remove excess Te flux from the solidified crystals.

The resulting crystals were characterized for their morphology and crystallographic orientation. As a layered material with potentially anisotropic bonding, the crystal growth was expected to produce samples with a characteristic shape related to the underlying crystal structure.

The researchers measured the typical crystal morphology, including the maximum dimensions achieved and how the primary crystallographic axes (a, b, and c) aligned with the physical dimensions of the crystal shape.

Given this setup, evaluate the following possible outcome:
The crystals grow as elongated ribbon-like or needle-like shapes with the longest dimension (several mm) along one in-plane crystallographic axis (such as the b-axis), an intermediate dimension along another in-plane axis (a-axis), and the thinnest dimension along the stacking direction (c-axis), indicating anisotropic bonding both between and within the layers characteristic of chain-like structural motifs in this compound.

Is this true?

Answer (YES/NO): NO